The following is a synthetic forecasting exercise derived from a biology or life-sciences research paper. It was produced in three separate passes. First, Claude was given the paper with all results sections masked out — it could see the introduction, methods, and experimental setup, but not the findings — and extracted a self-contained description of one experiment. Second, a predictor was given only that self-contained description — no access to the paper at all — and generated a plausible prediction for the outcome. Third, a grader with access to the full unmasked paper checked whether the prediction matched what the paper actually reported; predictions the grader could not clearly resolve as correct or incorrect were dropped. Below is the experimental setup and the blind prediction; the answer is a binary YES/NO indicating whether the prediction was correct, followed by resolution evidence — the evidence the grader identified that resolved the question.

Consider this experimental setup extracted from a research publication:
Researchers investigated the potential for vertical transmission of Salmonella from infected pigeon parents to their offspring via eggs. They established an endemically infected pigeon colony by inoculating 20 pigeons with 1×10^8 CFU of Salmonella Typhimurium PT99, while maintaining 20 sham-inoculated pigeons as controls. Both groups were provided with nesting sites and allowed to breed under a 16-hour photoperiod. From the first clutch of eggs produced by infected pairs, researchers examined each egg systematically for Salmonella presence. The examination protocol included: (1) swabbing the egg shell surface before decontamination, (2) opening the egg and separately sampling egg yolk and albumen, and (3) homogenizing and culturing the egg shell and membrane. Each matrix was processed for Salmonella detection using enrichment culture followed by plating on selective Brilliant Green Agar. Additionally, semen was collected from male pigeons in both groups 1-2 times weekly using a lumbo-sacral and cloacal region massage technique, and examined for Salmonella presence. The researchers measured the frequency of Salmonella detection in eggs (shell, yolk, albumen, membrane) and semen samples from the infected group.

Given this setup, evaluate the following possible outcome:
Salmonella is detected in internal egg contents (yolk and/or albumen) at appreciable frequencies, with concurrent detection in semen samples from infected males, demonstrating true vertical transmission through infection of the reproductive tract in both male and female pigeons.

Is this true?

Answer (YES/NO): NO